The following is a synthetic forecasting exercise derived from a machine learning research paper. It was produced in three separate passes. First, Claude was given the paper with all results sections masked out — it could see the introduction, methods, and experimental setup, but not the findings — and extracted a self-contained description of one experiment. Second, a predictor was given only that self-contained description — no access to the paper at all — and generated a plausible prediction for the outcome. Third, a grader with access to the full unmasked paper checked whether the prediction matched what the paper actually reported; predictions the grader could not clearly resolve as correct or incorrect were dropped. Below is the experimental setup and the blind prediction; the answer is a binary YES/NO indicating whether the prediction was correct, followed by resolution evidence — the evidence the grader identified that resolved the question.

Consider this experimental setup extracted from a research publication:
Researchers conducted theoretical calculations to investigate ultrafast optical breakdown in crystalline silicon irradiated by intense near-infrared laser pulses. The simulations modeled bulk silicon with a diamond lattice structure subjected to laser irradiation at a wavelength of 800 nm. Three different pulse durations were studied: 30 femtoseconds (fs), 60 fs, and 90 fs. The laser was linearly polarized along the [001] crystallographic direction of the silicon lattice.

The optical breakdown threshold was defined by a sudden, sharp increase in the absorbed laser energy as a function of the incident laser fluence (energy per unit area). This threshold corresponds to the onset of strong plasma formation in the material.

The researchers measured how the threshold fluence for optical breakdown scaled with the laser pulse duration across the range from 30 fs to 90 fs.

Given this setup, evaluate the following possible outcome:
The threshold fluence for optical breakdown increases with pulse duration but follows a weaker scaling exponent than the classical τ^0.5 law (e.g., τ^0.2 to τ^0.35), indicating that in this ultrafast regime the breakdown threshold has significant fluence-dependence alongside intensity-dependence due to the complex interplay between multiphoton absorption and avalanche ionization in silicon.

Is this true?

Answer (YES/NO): NO